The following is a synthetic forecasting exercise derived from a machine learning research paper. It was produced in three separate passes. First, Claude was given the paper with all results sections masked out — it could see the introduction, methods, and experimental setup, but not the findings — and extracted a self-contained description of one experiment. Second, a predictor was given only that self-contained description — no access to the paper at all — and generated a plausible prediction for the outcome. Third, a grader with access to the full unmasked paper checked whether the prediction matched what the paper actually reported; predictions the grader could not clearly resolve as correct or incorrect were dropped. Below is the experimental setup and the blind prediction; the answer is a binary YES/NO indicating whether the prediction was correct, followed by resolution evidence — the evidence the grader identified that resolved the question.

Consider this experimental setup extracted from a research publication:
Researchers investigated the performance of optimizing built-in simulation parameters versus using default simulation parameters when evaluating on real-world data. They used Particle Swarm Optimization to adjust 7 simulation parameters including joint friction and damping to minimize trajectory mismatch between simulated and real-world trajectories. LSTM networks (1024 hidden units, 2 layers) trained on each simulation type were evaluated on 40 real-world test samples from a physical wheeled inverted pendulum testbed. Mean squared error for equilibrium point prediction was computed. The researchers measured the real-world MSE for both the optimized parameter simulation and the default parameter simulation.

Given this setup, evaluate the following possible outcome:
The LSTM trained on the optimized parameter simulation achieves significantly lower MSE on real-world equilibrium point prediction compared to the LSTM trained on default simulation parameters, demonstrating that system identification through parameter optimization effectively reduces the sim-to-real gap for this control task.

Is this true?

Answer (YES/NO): NO